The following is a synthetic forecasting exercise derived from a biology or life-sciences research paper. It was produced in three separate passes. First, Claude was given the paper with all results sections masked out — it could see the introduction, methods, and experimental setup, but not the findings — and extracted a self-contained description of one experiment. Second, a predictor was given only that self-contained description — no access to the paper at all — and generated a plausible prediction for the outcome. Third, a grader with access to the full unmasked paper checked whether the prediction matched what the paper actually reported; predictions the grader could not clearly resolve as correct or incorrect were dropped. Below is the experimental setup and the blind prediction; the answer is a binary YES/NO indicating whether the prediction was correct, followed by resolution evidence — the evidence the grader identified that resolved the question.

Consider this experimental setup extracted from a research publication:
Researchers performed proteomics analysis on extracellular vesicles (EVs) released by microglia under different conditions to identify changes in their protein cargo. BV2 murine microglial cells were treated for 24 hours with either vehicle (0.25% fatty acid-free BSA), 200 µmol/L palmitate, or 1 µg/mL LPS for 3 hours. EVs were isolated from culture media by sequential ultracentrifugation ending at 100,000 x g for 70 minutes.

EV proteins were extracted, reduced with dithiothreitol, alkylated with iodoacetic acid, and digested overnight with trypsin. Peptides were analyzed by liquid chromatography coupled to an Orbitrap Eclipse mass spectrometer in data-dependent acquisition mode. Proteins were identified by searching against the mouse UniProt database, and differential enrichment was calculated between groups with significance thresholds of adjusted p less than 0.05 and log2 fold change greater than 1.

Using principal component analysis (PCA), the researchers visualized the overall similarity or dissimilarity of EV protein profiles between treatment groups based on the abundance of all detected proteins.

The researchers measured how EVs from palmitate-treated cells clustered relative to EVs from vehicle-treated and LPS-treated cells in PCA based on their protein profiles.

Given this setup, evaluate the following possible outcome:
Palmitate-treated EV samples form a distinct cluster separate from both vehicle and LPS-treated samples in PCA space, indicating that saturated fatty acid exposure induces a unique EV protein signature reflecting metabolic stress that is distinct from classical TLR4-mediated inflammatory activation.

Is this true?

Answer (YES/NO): YES